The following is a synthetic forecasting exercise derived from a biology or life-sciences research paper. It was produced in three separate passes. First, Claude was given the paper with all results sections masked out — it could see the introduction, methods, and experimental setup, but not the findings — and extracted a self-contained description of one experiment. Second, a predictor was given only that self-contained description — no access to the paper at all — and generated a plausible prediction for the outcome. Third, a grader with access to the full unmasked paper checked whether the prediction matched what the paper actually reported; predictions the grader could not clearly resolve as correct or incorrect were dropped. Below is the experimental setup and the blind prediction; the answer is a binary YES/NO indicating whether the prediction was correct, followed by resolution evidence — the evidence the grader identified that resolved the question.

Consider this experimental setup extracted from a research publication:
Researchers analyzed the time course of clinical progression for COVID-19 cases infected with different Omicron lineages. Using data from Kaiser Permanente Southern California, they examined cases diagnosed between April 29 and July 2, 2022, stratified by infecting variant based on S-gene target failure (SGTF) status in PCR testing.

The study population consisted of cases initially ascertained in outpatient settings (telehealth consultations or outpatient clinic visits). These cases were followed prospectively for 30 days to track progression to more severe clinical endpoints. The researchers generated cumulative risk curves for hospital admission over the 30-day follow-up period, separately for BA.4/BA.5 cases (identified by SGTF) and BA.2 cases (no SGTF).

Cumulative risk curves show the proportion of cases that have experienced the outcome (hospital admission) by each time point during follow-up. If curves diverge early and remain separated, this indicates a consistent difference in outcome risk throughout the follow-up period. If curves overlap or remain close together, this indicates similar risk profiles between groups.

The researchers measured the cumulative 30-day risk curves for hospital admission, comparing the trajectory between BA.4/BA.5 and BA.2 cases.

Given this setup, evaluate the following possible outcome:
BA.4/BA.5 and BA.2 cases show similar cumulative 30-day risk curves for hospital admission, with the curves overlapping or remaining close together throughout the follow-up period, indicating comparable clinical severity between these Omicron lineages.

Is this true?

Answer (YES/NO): YES